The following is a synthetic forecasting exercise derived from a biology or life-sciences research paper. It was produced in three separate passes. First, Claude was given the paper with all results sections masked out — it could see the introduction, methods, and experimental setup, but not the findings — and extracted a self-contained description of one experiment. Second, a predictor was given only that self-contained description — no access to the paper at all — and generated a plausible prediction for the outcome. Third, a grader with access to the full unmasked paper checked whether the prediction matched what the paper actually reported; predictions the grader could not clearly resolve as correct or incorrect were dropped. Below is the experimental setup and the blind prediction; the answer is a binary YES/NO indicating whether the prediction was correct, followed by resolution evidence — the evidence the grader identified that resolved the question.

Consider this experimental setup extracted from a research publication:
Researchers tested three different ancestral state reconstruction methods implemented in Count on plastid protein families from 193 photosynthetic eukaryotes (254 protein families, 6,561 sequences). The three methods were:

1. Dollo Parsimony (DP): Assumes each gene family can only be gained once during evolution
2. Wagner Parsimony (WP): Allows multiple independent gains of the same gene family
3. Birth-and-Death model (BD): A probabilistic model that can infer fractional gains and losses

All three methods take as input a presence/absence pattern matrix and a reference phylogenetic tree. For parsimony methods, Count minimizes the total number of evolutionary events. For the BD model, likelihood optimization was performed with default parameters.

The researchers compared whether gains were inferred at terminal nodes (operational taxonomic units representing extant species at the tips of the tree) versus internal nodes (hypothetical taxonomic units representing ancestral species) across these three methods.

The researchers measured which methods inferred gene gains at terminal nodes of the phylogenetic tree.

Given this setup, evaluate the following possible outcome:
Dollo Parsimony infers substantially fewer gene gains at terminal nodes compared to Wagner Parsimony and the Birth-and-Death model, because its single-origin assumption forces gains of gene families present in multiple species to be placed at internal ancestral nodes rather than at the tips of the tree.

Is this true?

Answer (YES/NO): YES